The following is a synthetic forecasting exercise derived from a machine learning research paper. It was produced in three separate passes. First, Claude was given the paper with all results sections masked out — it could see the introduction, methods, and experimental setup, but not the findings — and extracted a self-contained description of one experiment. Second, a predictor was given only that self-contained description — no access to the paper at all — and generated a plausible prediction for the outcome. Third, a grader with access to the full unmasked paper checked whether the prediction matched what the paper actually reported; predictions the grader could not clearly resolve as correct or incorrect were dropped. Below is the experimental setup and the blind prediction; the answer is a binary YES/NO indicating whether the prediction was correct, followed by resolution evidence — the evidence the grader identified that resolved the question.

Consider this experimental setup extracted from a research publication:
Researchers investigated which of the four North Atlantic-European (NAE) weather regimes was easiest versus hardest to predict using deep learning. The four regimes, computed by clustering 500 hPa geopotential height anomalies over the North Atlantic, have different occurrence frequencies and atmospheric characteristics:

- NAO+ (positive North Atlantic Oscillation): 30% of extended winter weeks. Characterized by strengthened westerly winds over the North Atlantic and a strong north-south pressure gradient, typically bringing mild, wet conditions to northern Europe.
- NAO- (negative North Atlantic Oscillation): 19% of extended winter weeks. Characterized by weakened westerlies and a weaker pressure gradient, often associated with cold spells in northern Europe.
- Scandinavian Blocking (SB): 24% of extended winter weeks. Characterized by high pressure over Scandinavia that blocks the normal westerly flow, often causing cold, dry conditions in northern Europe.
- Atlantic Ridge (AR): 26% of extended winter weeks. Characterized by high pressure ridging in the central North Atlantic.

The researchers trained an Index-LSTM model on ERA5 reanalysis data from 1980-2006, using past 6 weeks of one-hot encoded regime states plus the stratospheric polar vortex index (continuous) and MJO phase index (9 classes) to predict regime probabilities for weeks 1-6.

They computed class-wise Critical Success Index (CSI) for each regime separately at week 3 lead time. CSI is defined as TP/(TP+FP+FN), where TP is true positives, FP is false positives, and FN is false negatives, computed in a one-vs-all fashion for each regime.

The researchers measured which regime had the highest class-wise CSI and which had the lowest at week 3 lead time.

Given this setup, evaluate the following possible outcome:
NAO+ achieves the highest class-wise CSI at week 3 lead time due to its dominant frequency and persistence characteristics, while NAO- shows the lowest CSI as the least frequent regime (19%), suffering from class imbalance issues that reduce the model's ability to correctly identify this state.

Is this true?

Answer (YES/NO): NO